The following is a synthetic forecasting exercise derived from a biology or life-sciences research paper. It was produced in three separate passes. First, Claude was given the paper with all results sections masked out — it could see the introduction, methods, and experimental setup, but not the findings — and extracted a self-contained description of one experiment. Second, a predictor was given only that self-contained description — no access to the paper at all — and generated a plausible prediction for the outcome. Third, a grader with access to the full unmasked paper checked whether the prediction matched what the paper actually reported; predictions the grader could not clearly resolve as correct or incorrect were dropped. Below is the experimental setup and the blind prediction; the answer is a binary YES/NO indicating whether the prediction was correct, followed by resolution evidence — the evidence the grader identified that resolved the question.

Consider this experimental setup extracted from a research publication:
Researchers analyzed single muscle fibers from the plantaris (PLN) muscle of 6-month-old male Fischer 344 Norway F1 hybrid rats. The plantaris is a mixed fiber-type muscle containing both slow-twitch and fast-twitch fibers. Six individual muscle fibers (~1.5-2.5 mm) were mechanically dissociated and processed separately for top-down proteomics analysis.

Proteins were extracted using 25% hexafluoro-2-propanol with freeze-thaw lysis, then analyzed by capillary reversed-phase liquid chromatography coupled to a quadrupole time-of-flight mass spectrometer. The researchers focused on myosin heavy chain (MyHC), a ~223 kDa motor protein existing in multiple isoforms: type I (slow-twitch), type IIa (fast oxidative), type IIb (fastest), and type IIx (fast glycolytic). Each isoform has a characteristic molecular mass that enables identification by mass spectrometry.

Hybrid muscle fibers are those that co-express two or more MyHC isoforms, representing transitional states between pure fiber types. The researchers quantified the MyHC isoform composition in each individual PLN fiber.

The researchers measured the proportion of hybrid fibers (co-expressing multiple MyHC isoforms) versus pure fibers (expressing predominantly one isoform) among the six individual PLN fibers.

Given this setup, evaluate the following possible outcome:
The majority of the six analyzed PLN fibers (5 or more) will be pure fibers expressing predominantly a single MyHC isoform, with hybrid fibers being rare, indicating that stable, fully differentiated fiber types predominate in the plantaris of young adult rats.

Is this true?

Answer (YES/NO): NO